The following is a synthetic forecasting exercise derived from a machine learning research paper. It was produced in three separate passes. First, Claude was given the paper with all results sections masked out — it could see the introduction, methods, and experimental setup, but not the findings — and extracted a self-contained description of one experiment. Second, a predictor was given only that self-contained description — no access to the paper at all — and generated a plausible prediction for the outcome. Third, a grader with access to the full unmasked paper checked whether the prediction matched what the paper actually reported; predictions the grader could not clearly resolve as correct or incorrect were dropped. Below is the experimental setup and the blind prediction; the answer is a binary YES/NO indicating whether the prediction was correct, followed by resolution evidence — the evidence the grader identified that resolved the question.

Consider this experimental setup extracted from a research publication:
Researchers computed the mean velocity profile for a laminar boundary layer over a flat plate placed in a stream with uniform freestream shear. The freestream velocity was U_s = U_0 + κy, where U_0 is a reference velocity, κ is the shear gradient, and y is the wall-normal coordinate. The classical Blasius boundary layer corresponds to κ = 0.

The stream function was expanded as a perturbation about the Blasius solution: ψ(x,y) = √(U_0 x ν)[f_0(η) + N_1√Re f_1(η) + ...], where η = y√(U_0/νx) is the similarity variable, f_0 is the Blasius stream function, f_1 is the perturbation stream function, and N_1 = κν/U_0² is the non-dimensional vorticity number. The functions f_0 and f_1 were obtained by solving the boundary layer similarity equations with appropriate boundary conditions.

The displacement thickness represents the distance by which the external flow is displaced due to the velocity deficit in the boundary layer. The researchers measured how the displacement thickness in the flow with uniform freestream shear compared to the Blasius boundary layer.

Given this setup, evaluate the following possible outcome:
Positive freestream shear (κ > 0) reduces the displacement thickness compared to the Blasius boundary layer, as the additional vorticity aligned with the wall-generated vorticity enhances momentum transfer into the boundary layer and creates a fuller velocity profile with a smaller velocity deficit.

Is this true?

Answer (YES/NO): NO